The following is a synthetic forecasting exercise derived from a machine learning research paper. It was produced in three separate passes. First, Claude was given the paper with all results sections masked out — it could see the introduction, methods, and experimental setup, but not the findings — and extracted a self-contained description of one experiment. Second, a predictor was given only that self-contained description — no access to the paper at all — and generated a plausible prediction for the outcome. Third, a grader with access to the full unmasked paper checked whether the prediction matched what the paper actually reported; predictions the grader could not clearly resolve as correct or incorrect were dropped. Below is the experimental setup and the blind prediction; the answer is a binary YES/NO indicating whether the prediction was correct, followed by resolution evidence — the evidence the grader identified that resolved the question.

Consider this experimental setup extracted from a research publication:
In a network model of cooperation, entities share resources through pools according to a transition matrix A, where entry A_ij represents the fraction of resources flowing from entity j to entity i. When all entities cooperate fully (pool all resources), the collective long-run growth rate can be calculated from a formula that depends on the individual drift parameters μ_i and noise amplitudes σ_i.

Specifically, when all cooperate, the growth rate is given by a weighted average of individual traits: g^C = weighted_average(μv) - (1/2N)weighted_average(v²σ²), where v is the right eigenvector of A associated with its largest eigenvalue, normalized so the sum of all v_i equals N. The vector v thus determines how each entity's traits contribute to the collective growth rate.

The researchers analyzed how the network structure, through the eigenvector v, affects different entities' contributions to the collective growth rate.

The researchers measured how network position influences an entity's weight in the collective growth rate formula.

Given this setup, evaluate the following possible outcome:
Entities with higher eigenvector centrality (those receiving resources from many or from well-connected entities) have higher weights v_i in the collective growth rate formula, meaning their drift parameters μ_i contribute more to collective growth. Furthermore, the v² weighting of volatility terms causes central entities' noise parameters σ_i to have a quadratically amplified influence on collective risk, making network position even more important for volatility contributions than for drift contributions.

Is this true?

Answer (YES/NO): YES